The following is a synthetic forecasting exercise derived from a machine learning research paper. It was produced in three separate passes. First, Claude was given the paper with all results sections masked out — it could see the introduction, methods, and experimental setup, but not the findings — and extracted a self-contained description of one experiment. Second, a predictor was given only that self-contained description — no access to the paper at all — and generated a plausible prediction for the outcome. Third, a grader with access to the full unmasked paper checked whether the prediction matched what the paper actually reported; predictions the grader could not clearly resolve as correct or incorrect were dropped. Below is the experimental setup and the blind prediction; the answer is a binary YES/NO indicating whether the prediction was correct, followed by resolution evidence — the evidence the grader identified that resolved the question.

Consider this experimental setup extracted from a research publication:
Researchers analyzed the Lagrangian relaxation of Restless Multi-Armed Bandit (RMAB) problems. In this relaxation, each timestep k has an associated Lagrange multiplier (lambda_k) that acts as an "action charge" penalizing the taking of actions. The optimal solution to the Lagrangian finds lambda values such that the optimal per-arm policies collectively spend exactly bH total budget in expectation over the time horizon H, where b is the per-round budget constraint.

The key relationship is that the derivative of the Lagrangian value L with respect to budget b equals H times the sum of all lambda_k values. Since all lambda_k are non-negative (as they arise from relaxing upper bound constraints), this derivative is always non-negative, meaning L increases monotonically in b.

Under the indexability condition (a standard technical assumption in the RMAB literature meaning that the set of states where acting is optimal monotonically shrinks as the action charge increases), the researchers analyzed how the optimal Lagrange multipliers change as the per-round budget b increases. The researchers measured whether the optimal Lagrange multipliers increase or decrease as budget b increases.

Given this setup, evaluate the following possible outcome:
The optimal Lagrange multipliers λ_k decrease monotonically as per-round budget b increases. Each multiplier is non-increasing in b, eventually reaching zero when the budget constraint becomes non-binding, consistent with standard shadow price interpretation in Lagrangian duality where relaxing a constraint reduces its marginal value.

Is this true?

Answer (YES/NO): YES